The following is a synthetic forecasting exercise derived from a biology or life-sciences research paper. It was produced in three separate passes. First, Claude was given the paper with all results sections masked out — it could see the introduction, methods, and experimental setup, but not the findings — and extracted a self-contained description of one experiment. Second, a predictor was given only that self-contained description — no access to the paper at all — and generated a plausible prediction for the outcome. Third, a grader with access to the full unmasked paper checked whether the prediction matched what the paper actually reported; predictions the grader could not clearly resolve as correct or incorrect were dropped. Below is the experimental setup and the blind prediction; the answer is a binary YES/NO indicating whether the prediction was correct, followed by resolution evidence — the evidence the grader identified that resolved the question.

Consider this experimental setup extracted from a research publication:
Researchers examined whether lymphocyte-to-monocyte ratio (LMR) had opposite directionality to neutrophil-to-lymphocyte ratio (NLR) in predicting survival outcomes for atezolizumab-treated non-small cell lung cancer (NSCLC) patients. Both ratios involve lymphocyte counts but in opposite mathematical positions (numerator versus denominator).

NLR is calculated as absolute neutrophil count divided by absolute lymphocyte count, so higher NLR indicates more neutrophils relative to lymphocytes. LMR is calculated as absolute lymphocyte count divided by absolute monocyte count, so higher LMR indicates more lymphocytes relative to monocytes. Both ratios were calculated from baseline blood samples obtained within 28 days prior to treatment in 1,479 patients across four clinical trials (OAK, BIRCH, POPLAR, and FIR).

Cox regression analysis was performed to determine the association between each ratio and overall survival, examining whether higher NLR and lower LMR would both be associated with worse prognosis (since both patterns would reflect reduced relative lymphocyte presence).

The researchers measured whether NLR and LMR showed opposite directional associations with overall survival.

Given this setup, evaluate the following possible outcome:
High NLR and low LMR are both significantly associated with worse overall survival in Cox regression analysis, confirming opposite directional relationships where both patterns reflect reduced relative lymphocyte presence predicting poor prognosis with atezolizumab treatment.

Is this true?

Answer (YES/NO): YES